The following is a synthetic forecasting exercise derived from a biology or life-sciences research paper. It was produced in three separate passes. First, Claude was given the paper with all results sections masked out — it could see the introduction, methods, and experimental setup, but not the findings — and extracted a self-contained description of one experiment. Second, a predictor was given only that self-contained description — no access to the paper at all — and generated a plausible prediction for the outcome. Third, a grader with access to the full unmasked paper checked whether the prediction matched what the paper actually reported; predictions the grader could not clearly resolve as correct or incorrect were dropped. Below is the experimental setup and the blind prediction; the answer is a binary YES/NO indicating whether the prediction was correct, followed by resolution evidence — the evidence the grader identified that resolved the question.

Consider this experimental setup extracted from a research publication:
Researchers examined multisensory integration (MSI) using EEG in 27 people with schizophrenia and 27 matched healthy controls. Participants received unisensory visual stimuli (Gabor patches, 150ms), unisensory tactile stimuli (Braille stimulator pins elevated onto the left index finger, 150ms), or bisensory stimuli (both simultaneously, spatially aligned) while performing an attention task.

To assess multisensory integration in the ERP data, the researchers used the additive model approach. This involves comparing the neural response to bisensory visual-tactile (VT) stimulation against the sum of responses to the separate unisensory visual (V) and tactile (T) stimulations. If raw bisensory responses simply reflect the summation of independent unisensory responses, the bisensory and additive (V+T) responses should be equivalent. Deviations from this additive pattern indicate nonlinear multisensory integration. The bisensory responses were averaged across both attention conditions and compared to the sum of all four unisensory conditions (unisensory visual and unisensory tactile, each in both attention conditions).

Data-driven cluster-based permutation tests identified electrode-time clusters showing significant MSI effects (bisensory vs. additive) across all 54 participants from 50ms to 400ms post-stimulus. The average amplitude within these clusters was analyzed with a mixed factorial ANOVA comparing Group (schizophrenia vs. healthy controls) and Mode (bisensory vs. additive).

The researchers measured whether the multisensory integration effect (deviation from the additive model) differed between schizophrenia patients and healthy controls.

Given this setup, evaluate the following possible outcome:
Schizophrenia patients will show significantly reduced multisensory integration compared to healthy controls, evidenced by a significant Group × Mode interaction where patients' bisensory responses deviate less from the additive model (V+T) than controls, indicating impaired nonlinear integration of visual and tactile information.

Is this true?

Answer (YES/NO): NO